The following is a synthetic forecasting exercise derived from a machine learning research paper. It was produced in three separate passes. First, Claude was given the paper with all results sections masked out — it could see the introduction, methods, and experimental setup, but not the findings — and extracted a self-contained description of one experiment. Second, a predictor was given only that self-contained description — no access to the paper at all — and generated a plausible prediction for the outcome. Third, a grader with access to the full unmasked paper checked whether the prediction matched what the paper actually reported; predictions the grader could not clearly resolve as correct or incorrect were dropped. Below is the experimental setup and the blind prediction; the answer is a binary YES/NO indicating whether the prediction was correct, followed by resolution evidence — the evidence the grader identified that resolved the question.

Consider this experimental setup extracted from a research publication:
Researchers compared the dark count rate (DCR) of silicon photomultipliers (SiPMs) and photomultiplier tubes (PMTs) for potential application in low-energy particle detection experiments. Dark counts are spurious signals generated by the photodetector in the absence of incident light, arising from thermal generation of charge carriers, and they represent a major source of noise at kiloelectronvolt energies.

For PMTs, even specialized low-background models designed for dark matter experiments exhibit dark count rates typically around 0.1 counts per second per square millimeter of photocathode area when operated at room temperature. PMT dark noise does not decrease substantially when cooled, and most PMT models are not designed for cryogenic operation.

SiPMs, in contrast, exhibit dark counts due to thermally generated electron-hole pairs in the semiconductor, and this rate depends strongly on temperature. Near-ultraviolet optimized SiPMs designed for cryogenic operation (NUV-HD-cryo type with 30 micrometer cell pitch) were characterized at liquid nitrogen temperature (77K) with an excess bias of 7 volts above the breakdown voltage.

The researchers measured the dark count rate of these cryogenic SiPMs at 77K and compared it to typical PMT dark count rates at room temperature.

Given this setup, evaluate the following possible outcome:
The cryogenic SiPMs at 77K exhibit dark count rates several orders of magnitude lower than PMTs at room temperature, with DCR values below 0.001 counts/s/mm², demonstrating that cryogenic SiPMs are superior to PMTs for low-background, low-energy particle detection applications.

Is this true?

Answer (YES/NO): NO